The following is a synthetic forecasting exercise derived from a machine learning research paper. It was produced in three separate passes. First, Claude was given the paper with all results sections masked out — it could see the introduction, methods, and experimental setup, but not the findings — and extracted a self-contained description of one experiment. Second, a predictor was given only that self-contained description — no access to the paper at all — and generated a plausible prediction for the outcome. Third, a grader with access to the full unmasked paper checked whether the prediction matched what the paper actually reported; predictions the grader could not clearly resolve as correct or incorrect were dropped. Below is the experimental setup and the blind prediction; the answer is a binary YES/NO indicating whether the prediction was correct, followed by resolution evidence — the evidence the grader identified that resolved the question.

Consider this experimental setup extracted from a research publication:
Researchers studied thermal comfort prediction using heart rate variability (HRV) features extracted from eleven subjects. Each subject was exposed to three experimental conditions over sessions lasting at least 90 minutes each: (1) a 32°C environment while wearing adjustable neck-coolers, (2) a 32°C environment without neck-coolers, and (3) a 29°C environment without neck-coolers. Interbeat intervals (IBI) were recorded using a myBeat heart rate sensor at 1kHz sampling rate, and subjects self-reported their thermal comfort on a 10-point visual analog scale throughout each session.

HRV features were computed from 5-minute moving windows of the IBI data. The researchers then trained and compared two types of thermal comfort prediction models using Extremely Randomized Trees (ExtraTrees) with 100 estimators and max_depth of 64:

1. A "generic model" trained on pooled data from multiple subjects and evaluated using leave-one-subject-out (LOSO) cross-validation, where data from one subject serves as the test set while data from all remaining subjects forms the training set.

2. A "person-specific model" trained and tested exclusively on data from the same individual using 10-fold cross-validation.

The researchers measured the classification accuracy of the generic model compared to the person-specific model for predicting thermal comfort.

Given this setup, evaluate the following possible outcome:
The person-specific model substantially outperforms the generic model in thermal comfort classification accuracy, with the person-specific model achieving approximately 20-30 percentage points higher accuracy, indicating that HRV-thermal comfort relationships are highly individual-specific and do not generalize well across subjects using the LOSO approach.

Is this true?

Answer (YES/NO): NO